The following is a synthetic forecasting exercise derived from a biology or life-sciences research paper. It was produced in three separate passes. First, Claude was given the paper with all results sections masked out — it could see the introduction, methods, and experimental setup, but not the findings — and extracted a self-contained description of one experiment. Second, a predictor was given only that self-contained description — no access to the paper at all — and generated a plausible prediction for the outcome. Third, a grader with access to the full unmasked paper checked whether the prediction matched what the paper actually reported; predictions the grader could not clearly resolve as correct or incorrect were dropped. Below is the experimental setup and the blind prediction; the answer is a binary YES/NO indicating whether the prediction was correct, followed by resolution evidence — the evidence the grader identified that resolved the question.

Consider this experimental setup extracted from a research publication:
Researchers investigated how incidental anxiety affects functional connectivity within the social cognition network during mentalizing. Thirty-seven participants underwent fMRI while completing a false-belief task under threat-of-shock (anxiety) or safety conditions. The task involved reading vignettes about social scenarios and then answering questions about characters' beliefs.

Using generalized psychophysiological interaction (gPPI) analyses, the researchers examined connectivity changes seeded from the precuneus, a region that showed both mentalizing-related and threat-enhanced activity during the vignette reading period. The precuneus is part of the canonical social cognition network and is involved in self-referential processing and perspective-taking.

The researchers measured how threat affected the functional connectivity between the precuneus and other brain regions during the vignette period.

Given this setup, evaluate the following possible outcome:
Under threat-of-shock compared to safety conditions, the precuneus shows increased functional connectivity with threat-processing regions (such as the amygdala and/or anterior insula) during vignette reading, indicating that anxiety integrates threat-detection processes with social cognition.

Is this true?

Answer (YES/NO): NO